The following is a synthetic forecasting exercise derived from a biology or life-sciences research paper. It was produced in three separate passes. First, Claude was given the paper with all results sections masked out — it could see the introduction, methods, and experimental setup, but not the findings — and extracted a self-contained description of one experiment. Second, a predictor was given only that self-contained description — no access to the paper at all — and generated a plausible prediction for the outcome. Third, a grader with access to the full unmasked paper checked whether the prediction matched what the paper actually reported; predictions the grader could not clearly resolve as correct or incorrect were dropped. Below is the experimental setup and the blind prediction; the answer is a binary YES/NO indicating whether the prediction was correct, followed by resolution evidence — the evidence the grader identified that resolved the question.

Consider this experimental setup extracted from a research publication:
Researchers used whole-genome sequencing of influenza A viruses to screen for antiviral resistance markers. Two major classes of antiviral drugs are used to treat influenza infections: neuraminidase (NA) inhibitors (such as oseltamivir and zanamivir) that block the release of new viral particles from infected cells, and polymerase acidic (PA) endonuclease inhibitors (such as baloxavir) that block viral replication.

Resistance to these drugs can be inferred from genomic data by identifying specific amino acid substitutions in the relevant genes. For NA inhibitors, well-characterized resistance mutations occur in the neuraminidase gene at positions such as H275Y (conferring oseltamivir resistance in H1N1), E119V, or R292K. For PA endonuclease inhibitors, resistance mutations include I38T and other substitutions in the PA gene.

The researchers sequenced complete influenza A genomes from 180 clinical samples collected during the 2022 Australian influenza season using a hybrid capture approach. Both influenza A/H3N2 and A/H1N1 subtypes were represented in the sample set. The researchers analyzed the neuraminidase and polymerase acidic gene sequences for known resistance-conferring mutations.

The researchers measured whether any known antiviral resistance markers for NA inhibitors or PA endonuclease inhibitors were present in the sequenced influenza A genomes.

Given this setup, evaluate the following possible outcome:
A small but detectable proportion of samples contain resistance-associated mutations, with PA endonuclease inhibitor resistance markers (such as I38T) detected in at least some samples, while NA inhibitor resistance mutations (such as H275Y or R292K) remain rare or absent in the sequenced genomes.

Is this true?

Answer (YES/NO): NO